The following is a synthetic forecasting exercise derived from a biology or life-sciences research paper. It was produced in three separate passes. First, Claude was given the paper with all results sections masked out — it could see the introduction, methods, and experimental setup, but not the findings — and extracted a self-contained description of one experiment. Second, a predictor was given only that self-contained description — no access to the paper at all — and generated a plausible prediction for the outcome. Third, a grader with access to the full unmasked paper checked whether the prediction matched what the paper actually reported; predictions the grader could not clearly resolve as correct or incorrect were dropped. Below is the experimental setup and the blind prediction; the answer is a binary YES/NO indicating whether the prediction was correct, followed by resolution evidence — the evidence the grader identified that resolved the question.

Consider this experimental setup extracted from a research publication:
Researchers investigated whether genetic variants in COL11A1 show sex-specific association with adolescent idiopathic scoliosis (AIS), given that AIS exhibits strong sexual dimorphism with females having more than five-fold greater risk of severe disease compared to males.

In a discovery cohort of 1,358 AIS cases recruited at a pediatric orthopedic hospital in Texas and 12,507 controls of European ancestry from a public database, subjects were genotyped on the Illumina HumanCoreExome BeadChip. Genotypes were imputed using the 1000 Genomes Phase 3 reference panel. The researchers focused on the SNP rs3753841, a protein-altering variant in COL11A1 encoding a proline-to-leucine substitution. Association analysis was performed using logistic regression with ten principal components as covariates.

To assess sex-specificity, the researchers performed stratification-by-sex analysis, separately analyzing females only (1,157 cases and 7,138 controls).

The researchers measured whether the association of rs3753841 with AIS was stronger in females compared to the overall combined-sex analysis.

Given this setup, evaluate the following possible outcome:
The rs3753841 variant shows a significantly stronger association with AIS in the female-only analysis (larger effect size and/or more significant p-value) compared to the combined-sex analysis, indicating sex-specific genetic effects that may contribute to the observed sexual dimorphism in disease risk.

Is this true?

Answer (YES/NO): NO